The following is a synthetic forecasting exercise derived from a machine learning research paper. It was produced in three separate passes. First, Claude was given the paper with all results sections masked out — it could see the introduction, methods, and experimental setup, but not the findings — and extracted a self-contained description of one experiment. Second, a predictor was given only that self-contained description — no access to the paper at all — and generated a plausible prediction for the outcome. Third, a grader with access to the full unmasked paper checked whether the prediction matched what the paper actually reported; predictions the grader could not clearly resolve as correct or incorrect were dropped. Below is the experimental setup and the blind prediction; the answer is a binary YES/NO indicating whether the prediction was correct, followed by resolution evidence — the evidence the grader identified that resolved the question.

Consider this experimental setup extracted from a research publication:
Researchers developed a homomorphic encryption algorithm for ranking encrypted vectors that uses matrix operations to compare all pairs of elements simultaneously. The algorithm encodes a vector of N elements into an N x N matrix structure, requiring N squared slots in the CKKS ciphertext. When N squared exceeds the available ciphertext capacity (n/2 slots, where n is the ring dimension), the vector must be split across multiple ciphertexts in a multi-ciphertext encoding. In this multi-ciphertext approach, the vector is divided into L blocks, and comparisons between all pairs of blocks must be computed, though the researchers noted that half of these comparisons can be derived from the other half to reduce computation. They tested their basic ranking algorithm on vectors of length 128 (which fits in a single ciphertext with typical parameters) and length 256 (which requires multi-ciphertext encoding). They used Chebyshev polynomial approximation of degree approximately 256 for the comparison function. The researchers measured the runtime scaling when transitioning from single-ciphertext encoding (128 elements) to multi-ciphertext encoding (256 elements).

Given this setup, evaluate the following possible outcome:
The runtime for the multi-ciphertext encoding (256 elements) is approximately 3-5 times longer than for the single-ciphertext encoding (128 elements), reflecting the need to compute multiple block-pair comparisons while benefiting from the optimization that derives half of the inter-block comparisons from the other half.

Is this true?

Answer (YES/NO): NO